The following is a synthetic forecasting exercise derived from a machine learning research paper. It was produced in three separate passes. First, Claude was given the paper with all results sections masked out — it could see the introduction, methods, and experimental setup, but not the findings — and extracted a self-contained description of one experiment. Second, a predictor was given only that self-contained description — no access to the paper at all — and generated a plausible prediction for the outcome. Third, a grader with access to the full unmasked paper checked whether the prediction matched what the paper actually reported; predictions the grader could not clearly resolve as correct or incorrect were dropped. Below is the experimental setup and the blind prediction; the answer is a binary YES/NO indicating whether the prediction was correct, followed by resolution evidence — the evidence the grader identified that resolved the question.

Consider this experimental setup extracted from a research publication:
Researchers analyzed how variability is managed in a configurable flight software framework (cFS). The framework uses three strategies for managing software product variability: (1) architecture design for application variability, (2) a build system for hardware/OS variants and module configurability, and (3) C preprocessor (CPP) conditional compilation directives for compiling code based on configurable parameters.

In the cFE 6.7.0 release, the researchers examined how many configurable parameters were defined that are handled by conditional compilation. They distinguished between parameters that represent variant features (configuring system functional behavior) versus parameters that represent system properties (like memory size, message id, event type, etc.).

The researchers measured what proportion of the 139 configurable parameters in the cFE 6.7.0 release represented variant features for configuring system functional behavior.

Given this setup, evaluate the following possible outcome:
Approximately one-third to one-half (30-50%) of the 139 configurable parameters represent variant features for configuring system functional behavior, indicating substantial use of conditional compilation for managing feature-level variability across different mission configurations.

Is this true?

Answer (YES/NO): NO